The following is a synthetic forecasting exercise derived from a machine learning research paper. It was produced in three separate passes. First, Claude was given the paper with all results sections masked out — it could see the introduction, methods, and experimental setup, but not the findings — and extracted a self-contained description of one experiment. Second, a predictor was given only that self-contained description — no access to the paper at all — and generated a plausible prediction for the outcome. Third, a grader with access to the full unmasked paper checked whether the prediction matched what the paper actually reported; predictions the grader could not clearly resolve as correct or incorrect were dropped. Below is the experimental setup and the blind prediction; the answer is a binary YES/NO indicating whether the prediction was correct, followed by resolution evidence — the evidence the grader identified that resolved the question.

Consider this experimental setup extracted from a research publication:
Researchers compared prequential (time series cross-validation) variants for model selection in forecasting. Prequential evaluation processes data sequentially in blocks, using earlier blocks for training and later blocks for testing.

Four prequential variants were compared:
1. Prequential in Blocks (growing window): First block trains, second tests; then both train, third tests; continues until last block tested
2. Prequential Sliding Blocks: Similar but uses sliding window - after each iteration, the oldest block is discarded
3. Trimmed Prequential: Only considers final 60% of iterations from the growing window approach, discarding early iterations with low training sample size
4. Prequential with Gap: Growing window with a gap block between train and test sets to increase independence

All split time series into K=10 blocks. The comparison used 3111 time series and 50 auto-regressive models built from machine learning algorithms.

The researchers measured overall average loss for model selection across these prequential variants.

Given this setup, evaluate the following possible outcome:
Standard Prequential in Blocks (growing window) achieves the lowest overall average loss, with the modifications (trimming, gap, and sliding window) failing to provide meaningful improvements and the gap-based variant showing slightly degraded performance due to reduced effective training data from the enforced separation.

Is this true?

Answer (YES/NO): YES